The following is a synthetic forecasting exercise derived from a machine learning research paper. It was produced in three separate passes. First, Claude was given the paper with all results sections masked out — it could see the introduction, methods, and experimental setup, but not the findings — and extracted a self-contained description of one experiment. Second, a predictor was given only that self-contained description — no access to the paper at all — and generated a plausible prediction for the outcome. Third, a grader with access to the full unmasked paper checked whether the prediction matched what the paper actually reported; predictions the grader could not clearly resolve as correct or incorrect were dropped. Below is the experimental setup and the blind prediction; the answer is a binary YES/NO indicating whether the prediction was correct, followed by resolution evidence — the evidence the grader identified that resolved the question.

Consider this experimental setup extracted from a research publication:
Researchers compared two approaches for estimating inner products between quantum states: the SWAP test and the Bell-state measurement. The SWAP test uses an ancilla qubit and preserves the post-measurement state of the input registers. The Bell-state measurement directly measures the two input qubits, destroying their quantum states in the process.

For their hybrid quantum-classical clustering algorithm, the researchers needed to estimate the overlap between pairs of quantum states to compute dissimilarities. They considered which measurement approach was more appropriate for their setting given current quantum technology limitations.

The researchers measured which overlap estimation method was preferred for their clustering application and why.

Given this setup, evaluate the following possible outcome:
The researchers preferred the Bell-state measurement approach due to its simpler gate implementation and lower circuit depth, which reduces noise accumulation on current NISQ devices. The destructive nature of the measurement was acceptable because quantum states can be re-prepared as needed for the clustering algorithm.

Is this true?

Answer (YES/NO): NO